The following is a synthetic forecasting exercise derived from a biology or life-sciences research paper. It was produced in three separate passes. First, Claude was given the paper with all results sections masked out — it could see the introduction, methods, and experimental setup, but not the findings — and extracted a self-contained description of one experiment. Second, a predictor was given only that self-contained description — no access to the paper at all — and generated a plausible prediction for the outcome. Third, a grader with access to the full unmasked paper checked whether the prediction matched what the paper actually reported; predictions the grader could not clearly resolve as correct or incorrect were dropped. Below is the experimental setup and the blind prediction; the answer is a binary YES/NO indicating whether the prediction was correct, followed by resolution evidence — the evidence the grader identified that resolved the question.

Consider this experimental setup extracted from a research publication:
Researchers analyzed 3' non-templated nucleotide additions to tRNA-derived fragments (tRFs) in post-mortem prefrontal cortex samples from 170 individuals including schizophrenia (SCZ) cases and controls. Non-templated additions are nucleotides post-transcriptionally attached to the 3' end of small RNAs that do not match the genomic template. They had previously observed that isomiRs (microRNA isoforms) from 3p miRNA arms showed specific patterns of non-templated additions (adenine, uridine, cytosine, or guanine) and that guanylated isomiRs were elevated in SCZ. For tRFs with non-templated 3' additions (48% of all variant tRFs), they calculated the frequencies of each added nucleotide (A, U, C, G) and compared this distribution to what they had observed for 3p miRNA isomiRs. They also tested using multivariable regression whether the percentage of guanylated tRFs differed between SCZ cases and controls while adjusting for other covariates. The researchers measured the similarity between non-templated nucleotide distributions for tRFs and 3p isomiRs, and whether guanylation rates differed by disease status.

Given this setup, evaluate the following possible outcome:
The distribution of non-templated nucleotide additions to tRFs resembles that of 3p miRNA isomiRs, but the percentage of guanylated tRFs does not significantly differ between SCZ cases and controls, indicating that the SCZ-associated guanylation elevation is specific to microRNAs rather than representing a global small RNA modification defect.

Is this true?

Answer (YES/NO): NO